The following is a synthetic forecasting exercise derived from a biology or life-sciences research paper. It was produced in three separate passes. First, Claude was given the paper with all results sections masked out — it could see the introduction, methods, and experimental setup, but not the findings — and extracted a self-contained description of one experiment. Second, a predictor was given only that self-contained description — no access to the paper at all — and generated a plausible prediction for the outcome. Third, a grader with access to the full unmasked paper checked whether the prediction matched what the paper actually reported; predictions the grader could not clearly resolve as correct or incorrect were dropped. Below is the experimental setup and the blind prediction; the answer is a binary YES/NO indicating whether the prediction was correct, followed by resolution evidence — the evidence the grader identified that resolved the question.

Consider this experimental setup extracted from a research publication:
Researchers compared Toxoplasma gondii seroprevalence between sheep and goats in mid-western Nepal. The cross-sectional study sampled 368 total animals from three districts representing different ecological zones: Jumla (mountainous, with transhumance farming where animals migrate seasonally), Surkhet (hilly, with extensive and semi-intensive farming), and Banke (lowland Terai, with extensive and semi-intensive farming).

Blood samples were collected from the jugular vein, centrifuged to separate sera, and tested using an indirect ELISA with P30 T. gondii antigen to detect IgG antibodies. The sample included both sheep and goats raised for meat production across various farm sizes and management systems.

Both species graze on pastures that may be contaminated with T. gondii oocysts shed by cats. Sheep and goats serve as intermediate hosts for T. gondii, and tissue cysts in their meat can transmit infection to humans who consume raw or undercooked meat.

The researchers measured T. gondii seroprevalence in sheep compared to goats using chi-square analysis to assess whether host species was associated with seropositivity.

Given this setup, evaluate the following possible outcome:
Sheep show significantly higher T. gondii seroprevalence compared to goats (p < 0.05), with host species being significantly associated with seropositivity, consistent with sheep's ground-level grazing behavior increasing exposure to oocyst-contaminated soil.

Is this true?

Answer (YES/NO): YES